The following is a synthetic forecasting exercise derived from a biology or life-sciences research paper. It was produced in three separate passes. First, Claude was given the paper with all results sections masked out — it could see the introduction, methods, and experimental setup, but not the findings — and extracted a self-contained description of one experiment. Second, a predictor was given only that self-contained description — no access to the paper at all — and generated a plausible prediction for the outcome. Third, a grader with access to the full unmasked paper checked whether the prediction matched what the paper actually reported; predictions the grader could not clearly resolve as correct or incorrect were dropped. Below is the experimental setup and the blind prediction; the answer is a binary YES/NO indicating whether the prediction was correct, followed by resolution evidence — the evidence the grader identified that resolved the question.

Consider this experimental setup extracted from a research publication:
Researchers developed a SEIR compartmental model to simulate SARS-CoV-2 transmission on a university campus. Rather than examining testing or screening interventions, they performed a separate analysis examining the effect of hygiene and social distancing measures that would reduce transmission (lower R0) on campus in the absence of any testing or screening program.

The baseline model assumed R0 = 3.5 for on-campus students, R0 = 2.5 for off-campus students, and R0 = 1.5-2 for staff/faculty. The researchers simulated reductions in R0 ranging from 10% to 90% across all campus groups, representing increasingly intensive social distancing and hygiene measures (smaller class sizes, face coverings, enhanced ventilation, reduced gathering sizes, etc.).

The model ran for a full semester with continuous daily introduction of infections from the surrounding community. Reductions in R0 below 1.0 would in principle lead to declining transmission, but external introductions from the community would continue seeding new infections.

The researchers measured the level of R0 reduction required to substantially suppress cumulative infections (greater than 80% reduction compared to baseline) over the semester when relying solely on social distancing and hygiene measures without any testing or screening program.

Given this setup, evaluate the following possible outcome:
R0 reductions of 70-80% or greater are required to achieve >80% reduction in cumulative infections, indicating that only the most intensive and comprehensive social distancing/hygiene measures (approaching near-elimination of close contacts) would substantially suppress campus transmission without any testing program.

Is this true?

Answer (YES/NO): NO